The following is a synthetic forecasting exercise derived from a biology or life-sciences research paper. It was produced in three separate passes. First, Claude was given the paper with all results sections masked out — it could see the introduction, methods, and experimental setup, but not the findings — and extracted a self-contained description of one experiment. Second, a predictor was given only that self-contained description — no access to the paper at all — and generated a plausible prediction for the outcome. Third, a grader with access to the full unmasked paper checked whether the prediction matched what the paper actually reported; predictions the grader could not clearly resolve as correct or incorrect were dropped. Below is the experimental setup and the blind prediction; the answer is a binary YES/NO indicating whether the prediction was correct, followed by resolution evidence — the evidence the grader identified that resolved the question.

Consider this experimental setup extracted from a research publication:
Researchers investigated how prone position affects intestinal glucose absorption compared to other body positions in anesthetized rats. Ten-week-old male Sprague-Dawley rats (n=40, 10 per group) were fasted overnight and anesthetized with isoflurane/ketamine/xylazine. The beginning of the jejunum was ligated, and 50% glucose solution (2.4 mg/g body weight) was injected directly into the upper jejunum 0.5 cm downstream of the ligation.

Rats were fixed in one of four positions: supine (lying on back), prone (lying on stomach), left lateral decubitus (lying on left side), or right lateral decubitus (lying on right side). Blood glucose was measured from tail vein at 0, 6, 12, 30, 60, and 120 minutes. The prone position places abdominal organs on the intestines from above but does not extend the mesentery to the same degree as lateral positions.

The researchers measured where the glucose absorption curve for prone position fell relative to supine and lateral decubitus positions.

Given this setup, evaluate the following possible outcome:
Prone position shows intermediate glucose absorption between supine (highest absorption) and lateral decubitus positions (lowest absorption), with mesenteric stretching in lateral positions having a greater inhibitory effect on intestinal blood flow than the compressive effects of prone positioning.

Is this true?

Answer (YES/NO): NO